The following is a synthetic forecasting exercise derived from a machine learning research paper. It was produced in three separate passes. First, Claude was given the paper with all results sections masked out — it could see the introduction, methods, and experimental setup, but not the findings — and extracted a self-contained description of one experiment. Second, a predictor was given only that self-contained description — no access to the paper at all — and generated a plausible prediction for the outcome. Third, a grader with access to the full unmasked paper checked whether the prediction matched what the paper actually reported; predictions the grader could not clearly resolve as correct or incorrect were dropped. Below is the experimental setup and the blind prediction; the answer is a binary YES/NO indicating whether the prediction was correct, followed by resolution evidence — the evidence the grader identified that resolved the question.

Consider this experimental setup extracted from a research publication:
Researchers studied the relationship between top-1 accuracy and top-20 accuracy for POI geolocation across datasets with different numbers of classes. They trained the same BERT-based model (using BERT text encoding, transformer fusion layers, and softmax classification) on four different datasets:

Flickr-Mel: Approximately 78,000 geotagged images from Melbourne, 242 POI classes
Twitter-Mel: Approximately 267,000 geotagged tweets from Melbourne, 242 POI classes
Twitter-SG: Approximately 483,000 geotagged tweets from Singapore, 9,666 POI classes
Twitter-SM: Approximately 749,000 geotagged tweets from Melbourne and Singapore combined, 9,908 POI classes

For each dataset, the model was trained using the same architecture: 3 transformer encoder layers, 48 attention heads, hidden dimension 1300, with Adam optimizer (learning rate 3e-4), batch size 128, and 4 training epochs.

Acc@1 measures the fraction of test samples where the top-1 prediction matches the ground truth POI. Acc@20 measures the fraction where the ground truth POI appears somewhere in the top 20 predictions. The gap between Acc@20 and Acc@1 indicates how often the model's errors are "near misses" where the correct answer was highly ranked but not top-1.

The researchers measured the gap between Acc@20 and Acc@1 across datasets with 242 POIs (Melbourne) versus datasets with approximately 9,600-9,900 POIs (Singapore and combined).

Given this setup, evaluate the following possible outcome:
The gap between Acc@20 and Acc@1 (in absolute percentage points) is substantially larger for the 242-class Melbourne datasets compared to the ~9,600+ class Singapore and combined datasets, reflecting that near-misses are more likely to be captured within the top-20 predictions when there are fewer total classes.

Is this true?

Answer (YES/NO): NO